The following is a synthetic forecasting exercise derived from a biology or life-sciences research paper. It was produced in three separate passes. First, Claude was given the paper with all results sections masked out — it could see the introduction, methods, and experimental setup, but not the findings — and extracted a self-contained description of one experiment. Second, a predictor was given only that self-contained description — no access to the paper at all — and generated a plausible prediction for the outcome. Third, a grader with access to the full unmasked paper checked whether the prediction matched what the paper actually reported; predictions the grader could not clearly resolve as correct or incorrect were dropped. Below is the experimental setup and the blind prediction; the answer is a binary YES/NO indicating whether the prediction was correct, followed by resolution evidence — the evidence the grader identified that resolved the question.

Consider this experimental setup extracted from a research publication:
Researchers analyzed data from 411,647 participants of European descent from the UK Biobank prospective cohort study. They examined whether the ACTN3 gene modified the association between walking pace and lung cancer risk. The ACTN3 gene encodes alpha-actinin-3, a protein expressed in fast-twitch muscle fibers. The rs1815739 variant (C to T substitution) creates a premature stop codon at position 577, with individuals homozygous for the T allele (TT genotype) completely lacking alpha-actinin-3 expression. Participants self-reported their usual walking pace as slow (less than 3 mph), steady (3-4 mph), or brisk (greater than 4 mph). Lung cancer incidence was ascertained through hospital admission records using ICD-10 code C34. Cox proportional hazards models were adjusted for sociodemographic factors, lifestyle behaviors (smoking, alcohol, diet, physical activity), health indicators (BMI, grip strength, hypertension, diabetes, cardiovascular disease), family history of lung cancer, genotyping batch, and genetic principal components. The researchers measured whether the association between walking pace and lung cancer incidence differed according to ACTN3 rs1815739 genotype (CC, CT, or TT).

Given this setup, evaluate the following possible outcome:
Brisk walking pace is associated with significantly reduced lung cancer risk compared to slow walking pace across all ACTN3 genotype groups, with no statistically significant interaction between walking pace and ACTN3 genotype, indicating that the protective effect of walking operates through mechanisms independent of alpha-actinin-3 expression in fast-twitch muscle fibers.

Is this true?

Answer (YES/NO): NO